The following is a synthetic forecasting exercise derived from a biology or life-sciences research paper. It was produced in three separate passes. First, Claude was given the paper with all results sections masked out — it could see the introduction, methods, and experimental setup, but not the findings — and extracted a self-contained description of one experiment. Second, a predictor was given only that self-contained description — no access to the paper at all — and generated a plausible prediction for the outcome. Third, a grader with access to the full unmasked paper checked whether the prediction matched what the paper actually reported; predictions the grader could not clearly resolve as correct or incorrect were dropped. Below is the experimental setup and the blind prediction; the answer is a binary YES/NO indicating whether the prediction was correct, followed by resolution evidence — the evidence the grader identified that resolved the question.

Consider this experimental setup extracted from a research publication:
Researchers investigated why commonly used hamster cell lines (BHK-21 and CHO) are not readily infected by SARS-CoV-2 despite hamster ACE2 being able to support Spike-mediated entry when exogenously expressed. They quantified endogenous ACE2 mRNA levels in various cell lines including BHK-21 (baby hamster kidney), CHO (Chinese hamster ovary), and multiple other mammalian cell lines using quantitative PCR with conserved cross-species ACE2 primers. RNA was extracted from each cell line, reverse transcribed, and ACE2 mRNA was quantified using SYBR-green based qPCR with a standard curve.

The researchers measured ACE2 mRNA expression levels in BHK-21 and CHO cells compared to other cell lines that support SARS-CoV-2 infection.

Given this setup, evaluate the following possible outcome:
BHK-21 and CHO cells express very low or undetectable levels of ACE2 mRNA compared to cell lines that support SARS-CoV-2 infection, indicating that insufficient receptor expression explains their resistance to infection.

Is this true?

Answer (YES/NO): YES